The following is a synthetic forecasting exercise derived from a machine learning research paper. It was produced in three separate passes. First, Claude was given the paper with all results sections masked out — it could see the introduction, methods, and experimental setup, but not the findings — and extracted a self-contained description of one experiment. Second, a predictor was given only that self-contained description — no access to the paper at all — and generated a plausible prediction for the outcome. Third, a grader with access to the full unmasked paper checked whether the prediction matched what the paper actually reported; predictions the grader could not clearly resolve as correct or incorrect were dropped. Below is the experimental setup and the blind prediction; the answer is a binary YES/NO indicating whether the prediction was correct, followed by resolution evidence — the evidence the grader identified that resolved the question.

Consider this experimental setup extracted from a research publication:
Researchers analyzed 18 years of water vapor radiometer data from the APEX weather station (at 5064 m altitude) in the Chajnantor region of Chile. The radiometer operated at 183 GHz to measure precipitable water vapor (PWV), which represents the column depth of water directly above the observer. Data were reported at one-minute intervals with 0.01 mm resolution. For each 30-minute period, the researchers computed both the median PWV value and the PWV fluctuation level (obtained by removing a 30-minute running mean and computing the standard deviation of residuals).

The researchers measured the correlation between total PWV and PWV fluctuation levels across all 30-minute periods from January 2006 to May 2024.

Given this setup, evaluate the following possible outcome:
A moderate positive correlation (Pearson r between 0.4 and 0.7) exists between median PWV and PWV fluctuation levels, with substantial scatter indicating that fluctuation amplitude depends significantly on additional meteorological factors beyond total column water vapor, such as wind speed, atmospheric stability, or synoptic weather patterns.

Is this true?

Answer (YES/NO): YES